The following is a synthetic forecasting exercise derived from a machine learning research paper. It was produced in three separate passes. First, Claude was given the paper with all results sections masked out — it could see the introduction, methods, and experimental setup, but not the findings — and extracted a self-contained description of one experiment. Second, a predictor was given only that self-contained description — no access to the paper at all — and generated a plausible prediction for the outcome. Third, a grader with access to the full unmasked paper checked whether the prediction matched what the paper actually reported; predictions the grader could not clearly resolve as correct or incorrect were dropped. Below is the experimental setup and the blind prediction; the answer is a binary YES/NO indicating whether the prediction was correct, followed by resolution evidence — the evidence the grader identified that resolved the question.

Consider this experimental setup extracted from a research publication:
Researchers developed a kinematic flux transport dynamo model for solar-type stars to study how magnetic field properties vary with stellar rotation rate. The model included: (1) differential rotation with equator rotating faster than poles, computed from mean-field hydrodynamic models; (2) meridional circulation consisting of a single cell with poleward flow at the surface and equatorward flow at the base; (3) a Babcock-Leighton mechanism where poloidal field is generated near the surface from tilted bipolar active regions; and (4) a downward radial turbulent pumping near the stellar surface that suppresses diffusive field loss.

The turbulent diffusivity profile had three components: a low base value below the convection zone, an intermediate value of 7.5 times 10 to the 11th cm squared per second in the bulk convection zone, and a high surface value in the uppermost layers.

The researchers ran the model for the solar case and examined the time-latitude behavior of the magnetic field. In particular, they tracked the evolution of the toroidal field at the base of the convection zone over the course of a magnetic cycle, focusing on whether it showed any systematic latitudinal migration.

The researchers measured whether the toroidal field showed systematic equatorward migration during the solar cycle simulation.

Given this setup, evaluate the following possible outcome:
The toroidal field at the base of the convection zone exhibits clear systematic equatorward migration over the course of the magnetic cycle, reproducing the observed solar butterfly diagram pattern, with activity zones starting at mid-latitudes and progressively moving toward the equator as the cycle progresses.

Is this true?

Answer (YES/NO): YES